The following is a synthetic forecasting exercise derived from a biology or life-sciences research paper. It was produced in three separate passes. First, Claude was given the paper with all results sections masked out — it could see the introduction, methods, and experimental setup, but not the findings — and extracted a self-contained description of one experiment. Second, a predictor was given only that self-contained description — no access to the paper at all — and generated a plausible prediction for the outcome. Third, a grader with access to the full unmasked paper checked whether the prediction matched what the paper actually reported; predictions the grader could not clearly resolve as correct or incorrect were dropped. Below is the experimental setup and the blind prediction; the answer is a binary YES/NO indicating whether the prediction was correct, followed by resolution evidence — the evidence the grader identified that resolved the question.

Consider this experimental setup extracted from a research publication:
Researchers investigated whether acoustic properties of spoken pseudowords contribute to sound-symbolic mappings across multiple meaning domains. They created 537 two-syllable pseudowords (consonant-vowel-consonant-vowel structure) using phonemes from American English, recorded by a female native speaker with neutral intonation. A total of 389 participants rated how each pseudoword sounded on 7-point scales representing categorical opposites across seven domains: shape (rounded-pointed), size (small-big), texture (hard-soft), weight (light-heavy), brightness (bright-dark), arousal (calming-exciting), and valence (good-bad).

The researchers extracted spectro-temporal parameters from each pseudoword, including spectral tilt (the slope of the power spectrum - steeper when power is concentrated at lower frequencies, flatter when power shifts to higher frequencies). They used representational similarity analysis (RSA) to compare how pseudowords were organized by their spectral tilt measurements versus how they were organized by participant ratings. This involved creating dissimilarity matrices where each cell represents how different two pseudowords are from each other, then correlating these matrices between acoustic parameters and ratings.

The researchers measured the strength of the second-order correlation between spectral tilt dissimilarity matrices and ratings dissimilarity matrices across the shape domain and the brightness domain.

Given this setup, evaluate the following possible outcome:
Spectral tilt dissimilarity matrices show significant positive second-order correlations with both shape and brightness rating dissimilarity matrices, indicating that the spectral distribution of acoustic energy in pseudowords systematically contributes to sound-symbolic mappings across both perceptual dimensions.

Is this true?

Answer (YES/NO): YES